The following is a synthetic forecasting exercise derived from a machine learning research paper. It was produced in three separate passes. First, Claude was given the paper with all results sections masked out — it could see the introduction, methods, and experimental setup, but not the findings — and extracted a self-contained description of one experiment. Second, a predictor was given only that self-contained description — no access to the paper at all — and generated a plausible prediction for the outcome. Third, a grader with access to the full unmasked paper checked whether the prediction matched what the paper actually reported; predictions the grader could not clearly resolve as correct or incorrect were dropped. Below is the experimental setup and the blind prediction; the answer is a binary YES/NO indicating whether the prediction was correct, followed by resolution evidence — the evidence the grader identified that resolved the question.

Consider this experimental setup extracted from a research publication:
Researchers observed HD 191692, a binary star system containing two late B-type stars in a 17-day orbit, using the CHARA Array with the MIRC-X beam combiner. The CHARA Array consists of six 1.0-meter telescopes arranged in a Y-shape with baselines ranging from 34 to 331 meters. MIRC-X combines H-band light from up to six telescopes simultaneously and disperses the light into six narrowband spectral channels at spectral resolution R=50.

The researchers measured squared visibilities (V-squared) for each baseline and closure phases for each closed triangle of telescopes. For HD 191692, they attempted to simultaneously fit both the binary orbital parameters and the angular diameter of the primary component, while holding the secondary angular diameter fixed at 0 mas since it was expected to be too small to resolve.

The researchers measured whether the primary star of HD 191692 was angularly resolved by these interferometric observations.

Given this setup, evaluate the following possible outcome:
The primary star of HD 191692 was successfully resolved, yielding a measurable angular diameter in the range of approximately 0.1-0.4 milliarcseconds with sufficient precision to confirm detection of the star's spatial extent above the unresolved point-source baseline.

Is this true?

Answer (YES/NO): NO